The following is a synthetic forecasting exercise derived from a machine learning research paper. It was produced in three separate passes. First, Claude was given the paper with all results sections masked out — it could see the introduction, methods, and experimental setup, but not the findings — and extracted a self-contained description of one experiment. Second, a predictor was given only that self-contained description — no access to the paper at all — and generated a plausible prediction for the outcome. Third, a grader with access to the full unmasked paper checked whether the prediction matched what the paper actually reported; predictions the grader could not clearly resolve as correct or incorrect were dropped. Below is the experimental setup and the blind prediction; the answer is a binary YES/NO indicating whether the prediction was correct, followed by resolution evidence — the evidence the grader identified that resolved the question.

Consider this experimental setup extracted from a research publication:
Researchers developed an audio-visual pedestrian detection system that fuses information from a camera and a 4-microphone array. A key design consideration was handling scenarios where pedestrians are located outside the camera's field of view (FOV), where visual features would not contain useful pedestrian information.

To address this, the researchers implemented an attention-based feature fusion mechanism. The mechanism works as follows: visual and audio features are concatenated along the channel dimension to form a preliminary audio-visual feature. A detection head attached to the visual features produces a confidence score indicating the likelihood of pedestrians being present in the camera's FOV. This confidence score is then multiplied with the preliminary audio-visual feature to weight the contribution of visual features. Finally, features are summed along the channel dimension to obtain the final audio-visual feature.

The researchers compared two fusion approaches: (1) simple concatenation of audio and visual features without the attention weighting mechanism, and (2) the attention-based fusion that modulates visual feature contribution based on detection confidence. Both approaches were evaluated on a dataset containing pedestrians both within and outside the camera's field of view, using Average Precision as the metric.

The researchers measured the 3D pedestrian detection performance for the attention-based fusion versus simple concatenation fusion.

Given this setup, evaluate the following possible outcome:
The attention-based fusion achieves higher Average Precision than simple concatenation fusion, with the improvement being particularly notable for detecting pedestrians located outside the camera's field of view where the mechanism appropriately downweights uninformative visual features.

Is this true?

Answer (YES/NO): NO